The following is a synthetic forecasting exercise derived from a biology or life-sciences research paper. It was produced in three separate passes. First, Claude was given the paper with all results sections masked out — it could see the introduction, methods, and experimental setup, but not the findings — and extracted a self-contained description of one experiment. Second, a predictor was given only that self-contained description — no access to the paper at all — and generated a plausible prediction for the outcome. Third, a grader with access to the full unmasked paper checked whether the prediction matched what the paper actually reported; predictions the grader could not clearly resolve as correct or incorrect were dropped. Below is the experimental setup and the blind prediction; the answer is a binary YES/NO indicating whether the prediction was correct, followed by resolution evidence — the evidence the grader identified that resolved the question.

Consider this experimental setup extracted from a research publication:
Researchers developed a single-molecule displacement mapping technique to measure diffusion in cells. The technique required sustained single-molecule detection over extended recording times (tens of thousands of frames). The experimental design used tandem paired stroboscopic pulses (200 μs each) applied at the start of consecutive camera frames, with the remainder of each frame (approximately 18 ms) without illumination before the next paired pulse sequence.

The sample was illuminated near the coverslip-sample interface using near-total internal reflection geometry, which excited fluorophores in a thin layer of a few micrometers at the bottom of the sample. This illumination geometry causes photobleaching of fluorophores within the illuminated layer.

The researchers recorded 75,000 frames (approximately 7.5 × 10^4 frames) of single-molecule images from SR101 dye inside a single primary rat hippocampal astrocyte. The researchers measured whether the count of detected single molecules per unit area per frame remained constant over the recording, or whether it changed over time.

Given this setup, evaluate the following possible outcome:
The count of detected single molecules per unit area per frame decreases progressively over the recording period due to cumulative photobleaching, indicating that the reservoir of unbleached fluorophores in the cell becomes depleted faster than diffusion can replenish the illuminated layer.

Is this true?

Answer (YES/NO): NO